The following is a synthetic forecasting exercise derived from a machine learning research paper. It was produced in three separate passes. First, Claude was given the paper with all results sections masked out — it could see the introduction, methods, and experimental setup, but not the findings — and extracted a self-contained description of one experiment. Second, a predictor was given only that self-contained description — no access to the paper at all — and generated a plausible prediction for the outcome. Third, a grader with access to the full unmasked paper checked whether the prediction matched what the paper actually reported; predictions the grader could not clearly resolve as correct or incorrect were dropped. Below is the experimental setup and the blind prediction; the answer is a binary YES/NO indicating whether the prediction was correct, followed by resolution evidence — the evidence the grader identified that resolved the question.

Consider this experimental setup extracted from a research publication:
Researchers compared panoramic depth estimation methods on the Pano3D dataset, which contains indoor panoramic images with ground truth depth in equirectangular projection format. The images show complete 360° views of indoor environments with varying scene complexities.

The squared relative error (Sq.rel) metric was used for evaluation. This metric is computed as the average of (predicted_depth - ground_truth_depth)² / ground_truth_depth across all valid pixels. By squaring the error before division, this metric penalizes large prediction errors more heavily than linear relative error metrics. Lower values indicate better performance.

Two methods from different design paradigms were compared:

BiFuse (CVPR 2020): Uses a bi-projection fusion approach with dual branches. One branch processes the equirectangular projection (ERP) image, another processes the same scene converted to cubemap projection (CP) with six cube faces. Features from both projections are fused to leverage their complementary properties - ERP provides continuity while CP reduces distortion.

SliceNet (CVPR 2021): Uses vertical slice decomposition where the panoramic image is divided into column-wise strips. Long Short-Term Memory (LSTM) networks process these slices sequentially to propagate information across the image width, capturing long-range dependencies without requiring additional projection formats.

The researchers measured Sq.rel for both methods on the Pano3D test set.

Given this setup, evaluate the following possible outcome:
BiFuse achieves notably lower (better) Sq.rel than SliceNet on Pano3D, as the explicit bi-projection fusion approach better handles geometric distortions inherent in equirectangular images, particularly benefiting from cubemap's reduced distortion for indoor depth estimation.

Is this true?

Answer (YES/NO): NO